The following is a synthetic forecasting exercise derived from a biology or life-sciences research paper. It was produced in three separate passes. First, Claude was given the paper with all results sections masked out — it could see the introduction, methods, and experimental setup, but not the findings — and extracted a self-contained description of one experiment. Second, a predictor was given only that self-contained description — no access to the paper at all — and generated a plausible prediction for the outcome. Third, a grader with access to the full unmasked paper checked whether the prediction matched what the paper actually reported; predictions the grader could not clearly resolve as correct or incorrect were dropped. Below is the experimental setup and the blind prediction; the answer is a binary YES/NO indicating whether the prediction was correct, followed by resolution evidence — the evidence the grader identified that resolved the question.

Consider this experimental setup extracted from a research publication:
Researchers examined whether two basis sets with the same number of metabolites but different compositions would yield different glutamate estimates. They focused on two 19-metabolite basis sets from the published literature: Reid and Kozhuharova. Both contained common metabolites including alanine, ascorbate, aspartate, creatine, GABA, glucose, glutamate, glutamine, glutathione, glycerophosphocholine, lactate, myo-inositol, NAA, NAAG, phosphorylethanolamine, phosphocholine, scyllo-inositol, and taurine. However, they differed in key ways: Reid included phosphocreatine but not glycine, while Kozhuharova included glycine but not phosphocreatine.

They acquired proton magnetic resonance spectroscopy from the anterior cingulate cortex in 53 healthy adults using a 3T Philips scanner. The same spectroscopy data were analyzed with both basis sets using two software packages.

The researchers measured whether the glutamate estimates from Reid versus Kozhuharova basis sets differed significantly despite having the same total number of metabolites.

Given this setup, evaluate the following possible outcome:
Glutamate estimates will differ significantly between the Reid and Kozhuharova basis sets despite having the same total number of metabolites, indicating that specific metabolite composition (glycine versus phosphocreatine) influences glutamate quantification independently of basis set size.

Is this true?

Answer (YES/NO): YES